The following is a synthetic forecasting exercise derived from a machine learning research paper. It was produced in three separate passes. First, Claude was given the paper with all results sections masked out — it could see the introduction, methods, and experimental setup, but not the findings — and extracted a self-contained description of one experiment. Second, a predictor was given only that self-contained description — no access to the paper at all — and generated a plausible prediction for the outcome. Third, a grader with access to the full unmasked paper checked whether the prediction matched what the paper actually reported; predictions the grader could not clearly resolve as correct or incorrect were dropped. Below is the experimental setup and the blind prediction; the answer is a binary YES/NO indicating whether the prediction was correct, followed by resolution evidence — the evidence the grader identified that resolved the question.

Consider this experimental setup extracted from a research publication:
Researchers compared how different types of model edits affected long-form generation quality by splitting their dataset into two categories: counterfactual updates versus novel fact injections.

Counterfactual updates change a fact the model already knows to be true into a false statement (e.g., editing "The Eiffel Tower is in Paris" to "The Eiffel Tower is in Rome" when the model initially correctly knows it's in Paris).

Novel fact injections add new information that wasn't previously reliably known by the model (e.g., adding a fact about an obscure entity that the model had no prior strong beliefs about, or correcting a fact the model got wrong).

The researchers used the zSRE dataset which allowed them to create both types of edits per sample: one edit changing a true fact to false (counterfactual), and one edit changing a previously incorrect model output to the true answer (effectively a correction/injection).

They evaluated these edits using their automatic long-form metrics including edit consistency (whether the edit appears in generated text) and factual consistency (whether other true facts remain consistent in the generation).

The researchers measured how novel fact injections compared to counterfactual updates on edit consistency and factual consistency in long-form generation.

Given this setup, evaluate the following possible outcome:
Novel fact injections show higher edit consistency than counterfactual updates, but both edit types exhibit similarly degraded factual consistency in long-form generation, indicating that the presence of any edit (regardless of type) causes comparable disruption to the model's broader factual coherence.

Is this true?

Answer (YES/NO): NO